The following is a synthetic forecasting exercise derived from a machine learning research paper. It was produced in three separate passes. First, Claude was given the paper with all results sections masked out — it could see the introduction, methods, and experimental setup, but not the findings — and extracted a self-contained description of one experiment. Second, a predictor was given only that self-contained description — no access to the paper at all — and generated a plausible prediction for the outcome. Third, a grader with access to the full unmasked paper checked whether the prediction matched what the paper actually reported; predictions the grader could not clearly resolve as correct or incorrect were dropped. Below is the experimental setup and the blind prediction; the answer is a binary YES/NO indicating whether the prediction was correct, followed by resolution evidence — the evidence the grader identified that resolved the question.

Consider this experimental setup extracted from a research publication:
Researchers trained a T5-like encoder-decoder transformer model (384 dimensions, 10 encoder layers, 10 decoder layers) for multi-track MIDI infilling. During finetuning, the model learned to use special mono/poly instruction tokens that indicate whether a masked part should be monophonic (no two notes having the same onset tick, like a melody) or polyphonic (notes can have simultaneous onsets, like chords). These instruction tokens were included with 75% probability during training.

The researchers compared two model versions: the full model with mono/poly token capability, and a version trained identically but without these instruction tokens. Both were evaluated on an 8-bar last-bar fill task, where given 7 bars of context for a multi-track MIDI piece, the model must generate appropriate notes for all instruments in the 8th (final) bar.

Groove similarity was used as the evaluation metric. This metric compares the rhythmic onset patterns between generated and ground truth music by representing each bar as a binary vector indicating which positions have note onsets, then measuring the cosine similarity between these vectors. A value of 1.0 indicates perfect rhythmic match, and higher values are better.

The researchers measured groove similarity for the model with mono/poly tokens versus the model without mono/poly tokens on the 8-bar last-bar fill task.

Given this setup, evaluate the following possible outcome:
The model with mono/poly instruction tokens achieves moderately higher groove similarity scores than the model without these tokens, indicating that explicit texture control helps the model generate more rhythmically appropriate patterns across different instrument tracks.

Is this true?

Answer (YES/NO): NO